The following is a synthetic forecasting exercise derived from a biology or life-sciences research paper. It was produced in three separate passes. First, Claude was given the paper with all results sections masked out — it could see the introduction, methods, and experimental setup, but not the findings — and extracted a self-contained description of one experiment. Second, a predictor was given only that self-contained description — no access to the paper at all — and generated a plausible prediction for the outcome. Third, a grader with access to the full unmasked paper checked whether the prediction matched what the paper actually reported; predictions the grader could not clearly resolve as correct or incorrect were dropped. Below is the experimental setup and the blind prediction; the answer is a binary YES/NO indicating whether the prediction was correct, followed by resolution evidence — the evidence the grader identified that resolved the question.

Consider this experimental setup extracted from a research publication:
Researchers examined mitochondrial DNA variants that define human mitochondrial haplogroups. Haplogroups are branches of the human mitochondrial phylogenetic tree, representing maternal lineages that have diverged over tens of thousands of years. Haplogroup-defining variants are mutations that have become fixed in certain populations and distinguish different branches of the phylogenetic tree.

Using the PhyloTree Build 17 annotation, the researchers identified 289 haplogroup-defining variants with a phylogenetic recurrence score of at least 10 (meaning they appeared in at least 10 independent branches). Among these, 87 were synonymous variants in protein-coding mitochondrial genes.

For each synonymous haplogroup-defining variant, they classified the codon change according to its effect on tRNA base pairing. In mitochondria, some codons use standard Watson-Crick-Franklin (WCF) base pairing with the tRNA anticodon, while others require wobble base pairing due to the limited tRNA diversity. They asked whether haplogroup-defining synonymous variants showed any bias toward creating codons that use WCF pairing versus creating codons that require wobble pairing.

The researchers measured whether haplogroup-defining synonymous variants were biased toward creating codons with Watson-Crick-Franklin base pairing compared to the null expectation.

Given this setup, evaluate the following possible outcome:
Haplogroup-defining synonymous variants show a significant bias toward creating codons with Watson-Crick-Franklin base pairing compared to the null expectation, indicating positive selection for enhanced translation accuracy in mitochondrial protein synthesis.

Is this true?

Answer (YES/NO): YES